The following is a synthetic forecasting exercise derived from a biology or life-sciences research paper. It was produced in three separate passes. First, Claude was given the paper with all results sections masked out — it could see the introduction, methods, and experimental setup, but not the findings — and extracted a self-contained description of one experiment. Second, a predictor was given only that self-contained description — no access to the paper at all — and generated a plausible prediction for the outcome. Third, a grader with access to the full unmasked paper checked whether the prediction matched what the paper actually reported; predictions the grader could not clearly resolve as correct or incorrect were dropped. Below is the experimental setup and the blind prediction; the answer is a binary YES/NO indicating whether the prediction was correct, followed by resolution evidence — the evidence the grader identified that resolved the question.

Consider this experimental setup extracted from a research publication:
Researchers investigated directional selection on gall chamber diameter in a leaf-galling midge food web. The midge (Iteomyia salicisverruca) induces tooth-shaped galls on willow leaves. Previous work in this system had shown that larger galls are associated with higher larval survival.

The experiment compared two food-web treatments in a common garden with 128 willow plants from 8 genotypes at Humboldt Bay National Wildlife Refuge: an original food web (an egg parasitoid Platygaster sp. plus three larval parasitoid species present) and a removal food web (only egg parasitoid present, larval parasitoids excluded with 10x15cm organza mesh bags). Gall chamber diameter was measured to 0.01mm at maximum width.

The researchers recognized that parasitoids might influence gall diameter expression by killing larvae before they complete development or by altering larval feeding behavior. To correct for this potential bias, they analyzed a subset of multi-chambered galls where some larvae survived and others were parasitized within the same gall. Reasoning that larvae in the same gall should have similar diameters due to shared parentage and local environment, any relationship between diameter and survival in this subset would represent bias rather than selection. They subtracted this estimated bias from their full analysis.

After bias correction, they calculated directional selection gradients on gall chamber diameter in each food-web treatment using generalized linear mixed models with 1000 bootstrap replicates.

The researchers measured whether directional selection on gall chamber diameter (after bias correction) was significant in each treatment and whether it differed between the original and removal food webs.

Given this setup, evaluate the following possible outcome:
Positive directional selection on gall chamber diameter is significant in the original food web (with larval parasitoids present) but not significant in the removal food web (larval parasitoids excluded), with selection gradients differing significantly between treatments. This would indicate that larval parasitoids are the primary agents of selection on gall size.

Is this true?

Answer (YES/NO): NO